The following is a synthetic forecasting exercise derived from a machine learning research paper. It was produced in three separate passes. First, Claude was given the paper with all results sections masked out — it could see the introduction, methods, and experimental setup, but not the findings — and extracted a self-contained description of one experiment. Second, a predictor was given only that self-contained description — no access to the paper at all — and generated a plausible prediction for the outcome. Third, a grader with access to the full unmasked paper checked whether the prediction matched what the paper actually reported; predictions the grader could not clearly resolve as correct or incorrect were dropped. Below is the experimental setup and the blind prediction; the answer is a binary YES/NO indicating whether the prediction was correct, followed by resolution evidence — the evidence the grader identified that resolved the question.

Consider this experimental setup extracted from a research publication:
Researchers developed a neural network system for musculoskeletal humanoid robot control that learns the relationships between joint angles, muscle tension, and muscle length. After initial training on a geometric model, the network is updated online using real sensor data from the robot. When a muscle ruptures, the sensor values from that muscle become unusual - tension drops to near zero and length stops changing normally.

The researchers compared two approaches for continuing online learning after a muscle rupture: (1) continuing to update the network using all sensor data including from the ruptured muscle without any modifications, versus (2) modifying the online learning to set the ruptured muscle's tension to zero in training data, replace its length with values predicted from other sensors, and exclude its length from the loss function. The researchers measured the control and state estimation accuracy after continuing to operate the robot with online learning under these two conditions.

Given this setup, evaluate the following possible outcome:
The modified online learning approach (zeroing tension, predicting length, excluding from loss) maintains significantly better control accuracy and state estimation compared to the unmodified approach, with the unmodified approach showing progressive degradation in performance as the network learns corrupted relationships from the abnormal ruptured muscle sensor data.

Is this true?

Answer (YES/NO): YES